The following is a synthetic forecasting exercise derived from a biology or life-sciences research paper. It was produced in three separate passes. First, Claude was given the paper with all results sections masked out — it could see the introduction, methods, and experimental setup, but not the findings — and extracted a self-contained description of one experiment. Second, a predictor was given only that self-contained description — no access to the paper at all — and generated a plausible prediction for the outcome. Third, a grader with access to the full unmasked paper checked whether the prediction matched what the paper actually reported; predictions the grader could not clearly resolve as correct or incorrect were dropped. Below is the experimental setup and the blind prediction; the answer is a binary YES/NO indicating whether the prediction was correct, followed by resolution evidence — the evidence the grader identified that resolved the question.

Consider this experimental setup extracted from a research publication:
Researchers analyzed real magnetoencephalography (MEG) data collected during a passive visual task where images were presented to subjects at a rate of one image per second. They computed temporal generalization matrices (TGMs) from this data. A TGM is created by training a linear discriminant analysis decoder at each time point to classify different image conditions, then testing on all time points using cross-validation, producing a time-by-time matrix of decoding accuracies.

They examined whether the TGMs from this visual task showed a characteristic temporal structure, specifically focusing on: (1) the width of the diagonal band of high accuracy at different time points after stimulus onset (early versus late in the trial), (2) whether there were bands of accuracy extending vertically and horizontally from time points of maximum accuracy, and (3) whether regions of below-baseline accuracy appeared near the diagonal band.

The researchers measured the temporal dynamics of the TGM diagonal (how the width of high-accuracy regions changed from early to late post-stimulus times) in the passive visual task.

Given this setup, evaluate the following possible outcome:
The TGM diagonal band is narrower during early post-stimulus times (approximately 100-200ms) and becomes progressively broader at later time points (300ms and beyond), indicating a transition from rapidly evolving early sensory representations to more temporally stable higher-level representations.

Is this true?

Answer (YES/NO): YES